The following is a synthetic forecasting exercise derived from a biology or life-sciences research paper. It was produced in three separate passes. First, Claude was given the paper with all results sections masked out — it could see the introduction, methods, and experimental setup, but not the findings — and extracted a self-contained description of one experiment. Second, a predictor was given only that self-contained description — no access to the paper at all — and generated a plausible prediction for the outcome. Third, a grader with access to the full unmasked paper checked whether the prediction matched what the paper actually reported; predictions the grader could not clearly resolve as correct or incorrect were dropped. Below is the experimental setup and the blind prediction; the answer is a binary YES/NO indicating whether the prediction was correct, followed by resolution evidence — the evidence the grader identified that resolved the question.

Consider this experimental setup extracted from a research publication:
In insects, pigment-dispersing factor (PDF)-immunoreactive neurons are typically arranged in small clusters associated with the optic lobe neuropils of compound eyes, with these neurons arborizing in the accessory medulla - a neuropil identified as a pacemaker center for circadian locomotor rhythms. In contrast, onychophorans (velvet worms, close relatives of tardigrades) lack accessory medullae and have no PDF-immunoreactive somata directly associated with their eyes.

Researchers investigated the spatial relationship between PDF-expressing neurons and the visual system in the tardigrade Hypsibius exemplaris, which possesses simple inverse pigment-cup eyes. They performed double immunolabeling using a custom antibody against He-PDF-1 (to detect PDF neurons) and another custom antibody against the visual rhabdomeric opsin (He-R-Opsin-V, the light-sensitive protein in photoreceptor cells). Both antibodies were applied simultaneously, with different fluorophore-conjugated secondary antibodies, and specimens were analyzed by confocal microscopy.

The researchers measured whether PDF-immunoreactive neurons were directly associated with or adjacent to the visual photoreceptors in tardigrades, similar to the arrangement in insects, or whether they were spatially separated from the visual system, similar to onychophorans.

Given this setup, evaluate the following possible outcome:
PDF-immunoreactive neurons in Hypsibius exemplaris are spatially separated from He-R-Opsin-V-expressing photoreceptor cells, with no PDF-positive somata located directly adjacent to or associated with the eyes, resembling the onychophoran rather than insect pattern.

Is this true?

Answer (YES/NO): NO